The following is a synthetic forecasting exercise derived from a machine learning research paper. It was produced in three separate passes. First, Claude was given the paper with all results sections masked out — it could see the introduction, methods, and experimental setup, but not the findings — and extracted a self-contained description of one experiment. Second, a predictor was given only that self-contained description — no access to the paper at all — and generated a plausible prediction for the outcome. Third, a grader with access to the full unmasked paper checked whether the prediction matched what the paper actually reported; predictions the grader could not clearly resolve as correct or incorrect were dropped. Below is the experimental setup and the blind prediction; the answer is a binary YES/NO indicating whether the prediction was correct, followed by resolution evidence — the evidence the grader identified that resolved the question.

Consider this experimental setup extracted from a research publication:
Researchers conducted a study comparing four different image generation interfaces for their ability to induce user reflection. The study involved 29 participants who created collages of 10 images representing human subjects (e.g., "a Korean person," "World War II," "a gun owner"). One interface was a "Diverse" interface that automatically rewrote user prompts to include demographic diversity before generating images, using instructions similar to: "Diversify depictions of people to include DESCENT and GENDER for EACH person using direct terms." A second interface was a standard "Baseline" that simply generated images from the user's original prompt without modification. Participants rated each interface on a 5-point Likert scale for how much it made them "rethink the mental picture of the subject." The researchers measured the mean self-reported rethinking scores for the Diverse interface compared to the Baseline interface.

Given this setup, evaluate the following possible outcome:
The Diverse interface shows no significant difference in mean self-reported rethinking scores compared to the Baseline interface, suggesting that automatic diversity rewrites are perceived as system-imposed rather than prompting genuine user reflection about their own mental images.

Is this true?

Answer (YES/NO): NO